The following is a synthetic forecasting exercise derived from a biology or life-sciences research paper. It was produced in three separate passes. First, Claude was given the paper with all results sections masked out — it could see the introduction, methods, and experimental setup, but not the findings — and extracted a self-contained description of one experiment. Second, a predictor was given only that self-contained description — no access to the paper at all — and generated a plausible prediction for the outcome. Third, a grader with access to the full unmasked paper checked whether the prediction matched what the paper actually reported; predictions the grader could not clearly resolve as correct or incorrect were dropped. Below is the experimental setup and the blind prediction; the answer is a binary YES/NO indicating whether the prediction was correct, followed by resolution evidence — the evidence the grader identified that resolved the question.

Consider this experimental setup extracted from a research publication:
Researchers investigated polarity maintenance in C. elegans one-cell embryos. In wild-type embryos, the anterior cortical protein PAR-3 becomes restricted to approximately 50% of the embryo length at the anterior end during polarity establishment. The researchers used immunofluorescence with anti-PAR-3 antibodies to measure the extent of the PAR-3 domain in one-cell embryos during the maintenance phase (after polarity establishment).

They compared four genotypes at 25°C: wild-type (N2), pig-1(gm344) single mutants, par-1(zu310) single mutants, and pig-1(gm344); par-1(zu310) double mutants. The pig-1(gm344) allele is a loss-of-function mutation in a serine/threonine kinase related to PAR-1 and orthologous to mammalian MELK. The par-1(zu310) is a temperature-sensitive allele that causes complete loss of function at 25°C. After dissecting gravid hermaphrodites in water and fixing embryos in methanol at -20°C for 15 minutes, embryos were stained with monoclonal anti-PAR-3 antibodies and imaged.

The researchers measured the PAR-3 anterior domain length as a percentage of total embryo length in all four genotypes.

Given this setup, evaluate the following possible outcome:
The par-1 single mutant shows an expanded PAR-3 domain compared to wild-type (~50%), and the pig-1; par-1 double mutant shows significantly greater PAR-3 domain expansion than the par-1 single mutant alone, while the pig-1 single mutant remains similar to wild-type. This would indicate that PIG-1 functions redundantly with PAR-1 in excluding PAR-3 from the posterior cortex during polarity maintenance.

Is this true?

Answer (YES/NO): NO